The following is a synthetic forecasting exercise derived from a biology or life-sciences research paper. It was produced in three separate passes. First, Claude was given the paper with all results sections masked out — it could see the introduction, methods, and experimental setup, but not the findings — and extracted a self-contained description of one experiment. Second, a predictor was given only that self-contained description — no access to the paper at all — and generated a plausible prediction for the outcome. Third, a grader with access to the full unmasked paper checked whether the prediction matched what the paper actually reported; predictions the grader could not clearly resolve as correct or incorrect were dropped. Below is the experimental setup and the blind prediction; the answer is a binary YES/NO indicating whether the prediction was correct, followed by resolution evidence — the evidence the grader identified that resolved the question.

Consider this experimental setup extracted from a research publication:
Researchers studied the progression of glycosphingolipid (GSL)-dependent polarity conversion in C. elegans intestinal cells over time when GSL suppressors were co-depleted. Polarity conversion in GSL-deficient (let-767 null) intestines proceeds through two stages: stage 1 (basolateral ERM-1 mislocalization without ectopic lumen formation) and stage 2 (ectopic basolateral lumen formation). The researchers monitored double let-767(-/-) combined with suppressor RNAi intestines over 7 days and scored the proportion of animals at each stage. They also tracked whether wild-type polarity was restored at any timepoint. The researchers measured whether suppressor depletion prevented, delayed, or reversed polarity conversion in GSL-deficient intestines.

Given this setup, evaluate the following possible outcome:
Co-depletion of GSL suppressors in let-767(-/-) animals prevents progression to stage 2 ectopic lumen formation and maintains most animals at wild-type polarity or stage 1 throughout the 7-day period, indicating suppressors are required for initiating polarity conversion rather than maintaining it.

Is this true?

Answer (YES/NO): NO